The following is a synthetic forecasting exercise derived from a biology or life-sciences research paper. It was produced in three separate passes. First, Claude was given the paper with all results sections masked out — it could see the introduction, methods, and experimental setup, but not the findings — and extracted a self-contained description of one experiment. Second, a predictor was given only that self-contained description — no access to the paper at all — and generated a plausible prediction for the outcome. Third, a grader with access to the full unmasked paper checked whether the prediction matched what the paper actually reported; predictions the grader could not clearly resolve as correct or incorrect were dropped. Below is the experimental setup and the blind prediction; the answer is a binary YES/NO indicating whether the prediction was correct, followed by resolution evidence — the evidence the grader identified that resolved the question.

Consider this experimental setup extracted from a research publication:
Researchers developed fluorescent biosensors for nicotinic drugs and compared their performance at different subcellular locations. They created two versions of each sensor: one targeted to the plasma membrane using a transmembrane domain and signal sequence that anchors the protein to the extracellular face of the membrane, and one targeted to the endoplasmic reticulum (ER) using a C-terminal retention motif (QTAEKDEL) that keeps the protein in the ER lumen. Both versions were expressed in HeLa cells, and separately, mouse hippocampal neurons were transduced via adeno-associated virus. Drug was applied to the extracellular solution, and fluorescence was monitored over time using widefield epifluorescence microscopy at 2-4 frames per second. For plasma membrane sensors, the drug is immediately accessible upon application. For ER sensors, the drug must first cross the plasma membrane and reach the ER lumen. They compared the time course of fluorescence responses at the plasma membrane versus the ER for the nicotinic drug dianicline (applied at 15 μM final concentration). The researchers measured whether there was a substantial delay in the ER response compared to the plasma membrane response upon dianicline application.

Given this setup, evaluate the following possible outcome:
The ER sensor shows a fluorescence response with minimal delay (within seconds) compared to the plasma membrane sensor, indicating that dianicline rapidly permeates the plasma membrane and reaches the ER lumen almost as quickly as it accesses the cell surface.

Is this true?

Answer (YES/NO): YES